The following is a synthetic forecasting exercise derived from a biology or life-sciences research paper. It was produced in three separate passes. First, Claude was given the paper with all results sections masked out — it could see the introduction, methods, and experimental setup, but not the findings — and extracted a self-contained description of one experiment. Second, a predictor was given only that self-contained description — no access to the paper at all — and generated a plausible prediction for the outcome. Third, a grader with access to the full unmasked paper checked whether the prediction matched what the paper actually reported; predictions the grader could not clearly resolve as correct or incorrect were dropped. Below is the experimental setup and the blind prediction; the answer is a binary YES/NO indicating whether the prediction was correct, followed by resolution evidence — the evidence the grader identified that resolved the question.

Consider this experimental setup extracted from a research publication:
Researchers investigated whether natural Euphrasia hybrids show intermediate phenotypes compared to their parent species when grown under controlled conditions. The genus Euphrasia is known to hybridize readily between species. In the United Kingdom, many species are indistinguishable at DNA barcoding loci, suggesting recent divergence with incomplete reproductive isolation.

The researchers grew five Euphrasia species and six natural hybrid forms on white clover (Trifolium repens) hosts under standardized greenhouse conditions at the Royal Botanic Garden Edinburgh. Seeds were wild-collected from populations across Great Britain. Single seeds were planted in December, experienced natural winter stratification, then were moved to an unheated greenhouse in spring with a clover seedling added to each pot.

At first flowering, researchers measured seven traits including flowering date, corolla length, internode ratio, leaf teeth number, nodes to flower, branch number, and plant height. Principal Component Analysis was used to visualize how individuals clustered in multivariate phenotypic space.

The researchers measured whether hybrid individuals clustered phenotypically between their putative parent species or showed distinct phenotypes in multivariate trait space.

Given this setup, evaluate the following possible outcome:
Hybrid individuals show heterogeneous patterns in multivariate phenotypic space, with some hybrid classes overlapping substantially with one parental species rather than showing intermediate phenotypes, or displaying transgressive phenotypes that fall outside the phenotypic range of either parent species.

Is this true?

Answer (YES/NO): NO